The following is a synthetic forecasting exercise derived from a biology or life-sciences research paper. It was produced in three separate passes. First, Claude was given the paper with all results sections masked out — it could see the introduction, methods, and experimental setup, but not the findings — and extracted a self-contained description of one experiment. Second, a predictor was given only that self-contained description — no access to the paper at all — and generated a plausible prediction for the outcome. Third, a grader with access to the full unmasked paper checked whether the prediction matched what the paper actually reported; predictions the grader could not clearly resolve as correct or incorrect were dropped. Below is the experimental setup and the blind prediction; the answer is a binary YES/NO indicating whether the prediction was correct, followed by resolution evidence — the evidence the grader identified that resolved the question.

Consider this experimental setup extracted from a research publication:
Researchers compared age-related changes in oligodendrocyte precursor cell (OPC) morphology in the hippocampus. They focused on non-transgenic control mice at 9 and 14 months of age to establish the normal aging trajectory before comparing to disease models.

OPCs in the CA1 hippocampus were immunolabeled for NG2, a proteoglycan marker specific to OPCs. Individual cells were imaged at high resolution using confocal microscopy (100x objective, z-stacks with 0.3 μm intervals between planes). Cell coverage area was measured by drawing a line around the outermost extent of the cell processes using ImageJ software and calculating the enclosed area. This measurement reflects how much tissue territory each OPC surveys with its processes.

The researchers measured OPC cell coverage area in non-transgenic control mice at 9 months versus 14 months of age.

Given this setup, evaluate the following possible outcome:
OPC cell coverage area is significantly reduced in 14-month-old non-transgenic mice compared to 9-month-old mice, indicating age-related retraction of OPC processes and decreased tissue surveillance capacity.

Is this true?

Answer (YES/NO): NO